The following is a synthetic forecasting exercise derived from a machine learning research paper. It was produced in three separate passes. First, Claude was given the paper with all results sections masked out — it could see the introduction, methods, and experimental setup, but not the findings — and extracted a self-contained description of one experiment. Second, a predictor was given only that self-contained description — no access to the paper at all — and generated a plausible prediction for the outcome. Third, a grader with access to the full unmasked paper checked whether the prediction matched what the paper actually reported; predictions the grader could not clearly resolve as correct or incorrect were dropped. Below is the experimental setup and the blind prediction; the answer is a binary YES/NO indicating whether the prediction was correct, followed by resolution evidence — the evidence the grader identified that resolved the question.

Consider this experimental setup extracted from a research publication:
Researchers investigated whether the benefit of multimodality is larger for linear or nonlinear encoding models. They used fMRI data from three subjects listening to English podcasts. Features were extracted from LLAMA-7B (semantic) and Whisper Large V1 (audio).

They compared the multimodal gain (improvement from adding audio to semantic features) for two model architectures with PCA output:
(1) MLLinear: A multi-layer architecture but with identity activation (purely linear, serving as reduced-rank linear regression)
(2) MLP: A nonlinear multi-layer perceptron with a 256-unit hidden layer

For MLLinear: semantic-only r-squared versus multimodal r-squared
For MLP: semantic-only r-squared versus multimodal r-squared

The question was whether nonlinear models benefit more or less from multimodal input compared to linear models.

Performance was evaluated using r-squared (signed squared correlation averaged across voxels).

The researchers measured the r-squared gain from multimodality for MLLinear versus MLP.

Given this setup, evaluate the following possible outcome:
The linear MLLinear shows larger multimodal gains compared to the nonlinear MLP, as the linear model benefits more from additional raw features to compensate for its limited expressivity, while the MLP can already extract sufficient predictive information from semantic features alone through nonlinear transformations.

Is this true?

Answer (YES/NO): NO